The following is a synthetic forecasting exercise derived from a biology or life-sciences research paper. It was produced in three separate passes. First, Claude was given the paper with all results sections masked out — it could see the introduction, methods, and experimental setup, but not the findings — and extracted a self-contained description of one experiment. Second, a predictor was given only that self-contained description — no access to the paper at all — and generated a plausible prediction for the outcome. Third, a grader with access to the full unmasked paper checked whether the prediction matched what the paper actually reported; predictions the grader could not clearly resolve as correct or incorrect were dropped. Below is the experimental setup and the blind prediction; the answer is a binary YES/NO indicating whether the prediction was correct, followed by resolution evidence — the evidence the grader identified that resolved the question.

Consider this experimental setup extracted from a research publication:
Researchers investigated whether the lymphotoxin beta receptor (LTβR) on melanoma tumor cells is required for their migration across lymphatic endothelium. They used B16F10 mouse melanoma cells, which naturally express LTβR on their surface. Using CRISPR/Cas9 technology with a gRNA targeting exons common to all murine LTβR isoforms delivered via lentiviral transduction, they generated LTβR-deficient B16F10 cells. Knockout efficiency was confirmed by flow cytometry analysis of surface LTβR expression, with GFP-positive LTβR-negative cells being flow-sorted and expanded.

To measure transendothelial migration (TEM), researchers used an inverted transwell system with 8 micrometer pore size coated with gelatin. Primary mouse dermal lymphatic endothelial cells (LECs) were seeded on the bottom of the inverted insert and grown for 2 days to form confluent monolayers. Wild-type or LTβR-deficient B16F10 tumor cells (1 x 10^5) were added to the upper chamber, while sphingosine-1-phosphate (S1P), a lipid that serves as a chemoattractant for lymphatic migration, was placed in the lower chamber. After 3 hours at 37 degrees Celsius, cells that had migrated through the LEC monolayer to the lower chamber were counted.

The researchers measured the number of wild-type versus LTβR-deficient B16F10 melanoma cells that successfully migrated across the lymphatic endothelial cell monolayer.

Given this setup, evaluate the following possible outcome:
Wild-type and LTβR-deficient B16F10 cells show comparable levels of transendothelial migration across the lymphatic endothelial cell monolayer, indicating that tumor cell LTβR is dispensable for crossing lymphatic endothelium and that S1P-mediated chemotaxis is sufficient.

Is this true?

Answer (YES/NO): NO